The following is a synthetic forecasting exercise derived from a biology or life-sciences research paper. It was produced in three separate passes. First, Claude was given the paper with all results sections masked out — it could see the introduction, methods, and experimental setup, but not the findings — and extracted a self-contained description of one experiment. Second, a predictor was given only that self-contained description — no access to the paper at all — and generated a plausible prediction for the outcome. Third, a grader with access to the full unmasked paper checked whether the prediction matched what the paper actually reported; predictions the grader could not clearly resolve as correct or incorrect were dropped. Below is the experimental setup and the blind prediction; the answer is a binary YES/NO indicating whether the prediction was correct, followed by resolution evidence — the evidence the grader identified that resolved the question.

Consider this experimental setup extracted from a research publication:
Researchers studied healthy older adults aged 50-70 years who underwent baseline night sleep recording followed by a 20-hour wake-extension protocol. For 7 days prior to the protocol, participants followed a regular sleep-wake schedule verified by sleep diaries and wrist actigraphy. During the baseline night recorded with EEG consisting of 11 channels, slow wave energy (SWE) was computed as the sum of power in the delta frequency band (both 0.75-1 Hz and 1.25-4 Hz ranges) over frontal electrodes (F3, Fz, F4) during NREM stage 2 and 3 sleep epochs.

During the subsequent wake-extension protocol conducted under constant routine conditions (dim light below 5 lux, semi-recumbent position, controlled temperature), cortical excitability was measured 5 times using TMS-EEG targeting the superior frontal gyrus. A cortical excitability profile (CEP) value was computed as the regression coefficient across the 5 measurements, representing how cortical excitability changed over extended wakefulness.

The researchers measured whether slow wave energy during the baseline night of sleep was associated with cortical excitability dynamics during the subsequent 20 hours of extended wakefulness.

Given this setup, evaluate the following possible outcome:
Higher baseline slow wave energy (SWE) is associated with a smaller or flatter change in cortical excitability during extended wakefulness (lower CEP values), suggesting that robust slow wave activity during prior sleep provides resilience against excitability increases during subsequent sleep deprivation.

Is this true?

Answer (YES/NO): NO